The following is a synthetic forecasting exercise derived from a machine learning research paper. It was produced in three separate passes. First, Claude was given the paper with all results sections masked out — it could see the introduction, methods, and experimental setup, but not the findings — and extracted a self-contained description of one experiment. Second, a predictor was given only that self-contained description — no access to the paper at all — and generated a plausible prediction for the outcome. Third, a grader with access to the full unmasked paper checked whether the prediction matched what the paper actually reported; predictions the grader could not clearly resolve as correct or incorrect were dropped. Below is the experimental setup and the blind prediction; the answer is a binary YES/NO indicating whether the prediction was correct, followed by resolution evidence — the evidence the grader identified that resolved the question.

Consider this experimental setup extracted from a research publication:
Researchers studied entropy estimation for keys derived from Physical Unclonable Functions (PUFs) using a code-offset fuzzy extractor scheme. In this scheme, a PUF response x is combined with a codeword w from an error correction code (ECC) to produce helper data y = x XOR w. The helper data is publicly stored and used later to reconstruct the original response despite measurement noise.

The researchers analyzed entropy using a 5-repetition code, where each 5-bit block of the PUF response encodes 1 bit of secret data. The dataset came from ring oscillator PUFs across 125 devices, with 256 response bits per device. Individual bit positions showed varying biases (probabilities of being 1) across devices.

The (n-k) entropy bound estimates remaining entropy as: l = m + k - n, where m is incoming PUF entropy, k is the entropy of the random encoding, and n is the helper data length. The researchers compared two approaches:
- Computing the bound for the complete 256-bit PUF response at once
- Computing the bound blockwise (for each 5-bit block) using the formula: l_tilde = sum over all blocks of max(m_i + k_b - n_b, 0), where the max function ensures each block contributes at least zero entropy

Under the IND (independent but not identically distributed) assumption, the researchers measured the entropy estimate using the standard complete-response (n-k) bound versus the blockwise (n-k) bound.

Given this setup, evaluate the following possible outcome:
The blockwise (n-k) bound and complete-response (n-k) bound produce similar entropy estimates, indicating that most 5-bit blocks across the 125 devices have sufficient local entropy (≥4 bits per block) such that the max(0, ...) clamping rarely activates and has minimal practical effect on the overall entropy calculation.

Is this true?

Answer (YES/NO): NO